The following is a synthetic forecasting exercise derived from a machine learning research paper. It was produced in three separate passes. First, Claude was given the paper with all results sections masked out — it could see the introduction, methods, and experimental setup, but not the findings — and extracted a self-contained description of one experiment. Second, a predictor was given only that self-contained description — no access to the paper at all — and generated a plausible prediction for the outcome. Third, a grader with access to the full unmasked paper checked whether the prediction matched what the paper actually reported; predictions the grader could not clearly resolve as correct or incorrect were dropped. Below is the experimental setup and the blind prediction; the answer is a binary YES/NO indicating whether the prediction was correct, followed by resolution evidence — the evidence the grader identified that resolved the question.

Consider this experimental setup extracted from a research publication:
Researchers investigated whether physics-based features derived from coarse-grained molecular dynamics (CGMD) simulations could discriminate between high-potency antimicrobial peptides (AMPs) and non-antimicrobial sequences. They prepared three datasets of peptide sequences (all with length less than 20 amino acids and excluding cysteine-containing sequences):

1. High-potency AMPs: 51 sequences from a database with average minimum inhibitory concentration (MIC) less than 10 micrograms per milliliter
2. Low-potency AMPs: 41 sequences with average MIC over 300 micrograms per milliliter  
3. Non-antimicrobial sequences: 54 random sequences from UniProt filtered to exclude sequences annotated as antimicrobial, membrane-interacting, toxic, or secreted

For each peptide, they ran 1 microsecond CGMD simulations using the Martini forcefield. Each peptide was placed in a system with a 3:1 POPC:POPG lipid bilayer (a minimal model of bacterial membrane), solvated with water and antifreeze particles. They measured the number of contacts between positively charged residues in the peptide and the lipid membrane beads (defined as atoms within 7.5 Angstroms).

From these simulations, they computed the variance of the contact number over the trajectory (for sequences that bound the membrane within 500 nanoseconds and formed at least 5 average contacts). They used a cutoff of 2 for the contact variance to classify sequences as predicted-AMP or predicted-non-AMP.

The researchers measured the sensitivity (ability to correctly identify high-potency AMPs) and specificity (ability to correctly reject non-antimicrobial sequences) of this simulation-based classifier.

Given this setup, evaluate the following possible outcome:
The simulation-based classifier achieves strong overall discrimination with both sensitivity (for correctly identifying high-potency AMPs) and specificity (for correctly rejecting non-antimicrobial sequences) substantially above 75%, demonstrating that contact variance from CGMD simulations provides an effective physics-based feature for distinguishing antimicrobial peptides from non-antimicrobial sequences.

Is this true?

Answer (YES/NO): NO